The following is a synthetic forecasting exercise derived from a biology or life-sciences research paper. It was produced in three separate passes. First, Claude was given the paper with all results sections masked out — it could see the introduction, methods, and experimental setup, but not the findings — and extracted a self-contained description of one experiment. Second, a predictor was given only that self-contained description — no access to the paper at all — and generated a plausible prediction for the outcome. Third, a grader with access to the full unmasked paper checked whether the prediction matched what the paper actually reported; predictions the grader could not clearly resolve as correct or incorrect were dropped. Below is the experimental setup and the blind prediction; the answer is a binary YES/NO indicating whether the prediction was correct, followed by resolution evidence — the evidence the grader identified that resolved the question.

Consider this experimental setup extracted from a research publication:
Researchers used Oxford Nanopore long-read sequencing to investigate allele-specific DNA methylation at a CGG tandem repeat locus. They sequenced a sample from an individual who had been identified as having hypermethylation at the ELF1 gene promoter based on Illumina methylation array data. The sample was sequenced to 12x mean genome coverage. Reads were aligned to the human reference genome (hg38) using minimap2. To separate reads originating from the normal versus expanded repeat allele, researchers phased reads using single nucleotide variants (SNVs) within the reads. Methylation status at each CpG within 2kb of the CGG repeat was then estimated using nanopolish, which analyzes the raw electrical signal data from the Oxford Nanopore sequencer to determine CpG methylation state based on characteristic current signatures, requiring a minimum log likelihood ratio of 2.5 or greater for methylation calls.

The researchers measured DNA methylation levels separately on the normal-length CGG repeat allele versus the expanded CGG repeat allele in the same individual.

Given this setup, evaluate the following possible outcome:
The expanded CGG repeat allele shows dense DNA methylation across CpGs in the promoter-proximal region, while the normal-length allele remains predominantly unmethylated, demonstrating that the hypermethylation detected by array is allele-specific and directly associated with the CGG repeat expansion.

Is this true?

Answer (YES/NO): YES